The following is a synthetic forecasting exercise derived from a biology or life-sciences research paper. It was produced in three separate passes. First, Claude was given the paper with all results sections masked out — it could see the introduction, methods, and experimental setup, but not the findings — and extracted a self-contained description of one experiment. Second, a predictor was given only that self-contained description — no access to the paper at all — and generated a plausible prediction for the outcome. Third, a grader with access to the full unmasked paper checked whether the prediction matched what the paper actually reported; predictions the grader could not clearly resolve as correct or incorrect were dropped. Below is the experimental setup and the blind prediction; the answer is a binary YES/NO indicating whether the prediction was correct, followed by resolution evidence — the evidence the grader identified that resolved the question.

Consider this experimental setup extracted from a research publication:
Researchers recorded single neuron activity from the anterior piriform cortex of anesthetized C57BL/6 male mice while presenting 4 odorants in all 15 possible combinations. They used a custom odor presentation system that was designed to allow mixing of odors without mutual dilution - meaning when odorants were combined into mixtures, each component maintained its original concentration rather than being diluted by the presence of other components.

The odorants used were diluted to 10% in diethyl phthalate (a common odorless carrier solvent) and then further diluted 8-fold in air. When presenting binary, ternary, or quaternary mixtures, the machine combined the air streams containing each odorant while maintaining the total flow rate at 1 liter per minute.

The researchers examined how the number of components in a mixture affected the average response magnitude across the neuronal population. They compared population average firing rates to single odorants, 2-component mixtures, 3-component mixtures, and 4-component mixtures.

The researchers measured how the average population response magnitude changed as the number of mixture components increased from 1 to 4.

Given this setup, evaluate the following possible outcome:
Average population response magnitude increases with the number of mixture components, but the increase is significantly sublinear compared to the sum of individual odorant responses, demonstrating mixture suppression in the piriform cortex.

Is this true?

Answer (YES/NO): YES